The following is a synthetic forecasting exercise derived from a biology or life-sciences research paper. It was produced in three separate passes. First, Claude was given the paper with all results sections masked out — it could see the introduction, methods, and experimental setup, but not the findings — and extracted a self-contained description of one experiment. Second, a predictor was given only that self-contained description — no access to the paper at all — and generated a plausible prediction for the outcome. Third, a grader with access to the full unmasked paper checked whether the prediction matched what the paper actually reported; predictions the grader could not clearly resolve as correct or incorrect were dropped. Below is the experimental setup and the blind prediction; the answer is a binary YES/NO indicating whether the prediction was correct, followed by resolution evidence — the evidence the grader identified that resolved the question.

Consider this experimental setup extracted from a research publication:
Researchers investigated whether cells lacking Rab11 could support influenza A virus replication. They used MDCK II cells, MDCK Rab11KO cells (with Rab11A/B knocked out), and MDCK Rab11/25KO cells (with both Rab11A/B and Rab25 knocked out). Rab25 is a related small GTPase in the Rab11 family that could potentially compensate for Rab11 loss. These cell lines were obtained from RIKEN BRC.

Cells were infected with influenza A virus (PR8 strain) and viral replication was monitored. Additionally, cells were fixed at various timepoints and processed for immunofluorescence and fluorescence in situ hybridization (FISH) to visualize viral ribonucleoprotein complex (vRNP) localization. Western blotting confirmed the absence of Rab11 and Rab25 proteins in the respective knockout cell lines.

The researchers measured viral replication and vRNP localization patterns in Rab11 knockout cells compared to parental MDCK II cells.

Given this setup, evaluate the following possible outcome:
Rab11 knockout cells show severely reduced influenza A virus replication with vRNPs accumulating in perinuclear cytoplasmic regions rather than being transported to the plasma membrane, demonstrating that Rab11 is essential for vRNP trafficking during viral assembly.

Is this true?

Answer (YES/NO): NO